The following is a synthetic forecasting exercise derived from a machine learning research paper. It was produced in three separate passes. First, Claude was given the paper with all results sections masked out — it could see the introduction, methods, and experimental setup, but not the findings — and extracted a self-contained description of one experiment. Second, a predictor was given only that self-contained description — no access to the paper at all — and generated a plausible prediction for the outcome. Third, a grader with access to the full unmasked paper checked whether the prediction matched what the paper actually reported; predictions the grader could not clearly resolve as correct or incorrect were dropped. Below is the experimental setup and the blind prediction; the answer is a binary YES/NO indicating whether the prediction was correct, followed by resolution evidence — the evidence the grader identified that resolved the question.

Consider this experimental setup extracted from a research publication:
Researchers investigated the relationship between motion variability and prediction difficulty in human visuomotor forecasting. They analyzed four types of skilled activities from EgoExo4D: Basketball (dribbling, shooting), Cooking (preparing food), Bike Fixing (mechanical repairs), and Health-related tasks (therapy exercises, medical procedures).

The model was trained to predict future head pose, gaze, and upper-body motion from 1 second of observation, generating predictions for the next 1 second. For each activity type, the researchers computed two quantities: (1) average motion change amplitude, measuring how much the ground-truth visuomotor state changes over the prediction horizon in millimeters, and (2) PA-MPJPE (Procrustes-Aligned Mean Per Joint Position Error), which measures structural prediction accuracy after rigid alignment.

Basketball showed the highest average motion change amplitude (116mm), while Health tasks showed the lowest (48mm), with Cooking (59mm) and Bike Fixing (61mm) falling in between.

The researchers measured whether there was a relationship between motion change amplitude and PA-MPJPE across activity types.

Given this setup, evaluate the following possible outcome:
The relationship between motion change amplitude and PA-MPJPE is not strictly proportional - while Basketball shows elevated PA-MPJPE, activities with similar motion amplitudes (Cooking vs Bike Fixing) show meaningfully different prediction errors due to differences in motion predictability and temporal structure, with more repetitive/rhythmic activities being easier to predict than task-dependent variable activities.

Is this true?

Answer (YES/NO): NO